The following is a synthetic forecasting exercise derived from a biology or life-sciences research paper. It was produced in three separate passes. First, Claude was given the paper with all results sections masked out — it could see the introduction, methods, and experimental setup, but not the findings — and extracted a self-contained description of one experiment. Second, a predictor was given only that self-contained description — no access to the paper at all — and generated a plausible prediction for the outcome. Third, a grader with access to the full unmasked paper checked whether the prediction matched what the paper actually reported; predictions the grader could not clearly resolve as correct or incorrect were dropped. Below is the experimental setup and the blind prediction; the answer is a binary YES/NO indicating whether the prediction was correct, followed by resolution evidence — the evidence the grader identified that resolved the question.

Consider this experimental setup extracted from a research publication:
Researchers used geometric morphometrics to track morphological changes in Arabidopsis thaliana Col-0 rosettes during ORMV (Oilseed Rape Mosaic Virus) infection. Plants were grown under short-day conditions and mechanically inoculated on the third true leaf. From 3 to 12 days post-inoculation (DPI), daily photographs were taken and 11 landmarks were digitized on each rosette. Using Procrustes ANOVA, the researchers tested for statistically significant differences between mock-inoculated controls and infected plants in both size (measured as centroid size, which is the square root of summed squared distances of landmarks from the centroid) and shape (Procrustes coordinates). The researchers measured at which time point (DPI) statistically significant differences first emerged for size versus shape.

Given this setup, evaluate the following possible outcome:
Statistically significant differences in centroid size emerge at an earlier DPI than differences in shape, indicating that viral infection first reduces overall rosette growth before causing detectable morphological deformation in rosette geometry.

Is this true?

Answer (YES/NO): NO